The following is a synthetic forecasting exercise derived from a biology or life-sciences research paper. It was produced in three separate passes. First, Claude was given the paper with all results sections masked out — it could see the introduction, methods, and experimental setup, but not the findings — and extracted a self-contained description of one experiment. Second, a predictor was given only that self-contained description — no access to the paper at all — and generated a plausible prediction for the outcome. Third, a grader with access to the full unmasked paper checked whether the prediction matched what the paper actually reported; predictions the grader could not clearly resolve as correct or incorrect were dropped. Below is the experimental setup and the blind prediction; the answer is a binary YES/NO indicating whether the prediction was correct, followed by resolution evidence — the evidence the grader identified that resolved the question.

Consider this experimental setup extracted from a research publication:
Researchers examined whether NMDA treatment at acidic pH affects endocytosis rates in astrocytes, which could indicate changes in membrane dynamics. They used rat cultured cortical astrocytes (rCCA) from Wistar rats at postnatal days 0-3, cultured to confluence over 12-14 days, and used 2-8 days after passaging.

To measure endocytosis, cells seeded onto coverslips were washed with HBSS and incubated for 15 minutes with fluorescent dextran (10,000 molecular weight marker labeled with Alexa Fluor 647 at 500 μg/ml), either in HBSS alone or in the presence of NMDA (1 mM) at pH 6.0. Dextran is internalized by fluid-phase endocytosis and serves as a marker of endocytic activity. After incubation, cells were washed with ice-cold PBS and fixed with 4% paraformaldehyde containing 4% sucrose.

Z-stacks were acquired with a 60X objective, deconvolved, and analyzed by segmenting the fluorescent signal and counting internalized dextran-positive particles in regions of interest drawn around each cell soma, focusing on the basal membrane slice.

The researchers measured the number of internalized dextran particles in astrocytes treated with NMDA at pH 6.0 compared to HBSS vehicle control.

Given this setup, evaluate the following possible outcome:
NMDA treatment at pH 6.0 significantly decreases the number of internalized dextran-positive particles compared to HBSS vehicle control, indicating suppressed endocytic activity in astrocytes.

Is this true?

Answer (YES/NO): NO